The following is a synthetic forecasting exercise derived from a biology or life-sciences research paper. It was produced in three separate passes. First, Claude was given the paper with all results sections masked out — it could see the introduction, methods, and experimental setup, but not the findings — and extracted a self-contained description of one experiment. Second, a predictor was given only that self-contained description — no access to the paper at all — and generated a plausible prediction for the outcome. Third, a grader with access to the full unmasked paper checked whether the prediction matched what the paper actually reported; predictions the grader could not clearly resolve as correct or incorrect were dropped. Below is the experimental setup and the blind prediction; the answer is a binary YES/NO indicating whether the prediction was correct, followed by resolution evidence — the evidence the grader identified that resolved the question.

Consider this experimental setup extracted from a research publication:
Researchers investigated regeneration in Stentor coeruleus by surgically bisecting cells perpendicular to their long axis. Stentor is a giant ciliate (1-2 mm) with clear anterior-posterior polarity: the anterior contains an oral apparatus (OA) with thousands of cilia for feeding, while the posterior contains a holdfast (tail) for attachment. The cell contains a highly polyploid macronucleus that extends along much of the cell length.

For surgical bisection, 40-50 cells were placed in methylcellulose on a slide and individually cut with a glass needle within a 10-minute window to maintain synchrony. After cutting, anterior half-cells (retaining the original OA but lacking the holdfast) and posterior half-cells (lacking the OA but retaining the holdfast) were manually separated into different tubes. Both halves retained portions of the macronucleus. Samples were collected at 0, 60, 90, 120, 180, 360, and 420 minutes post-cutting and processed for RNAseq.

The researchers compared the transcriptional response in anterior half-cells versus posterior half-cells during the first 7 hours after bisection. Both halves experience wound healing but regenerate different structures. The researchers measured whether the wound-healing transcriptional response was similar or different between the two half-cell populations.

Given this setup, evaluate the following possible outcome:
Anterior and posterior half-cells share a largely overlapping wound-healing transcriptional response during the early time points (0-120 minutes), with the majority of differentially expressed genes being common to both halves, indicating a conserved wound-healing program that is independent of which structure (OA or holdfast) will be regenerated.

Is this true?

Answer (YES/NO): NO